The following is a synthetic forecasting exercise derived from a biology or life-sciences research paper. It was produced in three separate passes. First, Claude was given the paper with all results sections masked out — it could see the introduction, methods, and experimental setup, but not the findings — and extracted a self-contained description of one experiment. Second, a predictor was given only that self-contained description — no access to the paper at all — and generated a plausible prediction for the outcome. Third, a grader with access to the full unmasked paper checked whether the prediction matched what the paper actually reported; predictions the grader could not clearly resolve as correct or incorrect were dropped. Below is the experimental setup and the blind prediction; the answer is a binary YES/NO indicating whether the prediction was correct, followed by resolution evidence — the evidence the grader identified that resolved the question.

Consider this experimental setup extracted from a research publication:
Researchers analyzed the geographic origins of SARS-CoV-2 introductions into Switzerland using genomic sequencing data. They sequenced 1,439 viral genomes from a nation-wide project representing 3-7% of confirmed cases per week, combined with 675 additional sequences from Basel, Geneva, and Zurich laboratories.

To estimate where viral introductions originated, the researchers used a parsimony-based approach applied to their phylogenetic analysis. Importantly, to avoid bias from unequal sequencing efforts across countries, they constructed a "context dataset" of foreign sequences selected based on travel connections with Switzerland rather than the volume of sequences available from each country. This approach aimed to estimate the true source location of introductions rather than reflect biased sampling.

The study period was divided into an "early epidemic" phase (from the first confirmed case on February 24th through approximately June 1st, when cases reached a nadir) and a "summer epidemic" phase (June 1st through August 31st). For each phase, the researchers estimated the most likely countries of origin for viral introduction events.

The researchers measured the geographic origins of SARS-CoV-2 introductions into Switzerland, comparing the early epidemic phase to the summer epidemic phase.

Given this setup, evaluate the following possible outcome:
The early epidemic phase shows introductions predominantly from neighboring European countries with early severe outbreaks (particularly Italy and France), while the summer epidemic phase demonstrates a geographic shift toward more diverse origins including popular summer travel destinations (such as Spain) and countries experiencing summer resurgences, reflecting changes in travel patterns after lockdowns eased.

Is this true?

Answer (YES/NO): NO